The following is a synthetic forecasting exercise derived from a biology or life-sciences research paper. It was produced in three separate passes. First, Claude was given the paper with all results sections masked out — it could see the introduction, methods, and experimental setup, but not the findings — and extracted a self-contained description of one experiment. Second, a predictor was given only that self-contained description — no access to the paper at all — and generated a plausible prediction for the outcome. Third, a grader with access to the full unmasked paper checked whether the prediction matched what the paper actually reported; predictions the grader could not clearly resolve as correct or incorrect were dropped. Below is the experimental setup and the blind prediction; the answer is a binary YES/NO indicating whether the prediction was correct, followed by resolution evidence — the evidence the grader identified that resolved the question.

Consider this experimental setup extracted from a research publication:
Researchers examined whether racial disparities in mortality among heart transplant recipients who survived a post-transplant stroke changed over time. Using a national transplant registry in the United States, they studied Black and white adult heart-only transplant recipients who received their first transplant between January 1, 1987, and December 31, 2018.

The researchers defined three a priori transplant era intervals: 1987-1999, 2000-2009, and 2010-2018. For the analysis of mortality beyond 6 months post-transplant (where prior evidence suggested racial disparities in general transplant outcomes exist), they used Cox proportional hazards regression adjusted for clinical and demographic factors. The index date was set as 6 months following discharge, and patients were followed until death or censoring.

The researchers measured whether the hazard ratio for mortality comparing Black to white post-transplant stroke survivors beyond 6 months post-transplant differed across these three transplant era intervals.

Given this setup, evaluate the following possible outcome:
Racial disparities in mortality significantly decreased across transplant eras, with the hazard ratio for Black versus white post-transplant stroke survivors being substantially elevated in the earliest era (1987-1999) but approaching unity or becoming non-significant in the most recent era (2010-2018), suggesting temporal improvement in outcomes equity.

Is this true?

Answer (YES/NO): YES